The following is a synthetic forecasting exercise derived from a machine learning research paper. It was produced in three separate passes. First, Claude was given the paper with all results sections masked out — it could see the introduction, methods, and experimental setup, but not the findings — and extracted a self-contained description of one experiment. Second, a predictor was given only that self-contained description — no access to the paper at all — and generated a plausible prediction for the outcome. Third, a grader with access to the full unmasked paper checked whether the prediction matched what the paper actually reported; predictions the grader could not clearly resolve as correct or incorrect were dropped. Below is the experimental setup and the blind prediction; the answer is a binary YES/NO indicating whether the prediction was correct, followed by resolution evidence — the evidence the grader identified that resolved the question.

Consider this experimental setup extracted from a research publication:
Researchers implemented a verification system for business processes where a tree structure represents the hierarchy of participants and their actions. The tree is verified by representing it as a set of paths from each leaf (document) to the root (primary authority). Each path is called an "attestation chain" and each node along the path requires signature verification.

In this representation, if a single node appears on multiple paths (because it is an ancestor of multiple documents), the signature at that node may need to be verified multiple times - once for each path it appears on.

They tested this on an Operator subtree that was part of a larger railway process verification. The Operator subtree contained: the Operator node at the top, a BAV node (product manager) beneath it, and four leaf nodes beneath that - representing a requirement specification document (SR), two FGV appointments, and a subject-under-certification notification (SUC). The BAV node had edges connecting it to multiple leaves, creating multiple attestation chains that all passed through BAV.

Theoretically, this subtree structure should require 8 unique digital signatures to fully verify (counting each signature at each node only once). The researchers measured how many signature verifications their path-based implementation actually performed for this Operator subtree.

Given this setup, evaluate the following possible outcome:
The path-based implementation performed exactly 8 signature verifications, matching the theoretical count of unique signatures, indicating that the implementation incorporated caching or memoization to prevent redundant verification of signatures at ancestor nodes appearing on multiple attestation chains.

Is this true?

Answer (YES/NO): NO